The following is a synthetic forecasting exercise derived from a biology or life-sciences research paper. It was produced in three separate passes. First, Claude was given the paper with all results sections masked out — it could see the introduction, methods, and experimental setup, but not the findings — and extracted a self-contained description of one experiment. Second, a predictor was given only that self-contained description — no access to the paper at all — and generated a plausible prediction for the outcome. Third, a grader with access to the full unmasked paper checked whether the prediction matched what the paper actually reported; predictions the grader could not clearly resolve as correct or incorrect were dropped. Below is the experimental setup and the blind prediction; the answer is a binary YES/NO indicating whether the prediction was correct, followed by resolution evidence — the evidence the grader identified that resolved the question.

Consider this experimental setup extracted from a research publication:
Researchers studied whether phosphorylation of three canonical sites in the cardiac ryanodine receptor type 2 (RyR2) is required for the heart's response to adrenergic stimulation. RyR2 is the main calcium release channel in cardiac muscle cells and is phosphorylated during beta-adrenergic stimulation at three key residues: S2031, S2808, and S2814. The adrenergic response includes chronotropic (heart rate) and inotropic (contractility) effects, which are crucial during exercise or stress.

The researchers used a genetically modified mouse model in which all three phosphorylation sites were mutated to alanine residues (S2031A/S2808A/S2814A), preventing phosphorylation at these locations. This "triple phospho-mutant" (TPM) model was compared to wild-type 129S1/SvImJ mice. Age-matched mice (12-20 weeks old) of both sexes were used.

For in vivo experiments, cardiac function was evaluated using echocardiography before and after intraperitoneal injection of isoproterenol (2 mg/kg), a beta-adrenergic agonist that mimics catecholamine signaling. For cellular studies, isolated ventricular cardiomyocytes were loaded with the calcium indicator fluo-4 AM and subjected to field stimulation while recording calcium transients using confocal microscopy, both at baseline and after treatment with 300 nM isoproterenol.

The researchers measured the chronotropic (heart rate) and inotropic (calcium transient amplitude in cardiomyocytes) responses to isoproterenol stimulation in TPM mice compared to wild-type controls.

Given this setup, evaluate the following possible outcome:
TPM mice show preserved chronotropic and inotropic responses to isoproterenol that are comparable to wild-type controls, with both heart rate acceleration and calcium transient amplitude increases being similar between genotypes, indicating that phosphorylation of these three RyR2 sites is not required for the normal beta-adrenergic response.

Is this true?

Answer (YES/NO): YES